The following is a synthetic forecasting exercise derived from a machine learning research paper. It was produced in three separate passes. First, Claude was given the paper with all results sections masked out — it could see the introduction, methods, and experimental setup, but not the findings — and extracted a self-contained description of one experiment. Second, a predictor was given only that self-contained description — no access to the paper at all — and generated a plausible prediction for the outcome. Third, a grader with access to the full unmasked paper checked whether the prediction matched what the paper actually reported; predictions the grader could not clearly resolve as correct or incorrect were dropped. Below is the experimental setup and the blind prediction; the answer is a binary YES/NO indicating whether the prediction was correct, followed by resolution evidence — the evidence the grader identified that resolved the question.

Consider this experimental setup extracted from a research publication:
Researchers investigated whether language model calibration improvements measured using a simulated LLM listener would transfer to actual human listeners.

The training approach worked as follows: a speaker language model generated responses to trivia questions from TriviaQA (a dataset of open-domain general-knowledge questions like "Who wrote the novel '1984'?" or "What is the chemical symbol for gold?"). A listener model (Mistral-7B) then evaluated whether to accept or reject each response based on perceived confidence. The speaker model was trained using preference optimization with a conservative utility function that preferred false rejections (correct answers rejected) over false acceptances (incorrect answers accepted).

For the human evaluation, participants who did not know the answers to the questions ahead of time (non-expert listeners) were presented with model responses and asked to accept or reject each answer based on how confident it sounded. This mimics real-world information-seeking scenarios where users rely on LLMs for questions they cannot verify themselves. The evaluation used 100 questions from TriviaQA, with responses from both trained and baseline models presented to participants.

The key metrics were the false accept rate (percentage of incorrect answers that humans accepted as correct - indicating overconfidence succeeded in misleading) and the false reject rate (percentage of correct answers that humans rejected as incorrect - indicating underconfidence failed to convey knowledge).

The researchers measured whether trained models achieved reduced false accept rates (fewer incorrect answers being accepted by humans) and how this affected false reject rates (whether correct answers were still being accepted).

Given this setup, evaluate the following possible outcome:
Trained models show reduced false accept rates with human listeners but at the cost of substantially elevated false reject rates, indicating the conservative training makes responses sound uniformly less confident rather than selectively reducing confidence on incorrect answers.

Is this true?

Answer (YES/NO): NO